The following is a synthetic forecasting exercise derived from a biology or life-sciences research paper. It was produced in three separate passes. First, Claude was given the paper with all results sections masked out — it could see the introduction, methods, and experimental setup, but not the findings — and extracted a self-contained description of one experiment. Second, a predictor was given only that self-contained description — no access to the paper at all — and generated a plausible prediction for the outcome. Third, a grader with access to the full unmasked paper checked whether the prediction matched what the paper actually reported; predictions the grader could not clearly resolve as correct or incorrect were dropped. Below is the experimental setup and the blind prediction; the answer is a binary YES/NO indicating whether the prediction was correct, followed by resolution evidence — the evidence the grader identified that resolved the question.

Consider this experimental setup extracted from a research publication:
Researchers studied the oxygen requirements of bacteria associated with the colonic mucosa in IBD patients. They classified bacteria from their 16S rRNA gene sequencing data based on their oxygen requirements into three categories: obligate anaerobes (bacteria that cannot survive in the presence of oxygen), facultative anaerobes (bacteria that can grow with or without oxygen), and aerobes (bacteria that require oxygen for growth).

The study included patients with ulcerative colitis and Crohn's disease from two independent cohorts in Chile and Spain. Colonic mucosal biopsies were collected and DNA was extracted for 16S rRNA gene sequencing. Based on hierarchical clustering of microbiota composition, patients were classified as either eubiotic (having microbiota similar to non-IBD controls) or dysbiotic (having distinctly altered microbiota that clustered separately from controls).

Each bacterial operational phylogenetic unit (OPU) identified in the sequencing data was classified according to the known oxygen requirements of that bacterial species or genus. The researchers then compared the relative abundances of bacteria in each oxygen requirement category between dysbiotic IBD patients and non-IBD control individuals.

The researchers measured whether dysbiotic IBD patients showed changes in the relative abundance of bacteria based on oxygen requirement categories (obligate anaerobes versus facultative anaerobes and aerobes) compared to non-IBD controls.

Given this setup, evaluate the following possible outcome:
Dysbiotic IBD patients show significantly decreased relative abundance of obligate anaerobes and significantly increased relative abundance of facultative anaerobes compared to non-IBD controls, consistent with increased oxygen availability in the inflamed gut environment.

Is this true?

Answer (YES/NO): YES